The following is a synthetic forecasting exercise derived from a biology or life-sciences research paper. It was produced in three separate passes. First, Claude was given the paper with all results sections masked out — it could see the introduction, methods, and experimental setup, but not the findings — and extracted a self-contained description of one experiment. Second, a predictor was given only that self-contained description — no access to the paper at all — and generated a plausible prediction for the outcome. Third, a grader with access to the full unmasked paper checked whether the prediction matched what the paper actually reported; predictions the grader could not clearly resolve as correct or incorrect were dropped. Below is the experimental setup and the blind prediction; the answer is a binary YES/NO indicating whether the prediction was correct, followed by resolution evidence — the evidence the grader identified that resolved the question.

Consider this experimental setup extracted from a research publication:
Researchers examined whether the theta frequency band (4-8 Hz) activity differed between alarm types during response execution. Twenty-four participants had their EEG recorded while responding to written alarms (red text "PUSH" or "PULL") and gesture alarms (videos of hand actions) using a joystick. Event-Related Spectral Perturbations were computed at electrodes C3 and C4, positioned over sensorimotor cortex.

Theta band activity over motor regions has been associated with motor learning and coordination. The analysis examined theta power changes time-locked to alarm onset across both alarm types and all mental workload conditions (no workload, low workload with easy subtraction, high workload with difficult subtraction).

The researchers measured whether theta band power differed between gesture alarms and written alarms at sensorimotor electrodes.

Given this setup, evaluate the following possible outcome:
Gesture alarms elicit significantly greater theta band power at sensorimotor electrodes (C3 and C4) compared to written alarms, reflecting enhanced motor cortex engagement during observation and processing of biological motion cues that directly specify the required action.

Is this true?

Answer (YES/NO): NO